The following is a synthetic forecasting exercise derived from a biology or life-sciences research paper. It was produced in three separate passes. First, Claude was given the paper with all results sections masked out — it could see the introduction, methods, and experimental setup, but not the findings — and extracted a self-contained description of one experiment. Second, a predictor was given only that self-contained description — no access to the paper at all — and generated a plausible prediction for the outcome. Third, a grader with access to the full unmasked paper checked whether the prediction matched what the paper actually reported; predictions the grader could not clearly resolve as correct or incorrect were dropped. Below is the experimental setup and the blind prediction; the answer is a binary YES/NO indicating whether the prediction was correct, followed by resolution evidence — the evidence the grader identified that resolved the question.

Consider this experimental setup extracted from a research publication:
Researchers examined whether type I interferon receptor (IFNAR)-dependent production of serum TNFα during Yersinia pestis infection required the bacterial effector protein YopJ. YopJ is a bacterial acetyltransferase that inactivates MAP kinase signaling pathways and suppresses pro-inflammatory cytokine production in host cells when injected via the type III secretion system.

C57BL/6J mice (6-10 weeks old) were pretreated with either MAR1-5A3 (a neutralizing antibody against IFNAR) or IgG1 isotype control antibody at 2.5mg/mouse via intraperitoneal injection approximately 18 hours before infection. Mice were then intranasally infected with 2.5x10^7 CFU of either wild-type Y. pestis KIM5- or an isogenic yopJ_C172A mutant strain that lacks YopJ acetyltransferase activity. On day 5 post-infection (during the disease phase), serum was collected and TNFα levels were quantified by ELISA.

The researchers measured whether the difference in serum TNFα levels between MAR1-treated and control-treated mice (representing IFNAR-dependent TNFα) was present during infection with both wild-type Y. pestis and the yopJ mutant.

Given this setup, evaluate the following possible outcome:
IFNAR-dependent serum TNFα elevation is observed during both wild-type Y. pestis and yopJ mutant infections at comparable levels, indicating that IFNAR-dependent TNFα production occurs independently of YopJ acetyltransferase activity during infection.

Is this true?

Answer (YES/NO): YES